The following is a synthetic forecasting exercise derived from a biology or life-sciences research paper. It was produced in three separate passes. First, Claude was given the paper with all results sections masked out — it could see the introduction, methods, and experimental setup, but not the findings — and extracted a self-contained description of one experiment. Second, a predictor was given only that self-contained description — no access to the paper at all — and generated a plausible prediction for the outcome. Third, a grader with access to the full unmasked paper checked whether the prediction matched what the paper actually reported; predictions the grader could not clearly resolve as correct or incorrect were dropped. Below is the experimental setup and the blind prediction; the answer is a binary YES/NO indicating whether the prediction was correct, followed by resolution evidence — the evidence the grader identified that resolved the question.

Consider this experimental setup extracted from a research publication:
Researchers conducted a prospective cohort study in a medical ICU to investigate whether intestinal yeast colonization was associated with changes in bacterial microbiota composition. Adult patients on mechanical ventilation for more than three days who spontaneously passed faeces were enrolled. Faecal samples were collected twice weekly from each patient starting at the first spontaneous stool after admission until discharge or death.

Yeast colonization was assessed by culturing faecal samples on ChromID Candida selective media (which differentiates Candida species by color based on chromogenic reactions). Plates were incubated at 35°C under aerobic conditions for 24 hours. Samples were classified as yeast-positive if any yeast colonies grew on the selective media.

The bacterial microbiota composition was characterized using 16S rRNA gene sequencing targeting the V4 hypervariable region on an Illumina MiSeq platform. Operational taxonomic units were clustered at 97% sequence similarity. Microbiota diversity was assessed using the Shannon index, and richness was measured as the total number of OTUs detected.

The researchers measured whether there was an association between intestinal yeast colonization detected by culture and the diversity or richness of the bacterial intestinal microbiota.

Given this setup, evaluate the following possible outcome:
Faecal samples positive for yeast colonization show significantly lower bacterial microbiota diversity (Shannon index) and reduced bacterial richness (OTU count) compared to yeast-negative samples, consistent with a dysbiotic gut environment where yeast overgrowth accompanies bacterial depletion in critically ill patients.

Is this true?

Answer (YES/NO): NO